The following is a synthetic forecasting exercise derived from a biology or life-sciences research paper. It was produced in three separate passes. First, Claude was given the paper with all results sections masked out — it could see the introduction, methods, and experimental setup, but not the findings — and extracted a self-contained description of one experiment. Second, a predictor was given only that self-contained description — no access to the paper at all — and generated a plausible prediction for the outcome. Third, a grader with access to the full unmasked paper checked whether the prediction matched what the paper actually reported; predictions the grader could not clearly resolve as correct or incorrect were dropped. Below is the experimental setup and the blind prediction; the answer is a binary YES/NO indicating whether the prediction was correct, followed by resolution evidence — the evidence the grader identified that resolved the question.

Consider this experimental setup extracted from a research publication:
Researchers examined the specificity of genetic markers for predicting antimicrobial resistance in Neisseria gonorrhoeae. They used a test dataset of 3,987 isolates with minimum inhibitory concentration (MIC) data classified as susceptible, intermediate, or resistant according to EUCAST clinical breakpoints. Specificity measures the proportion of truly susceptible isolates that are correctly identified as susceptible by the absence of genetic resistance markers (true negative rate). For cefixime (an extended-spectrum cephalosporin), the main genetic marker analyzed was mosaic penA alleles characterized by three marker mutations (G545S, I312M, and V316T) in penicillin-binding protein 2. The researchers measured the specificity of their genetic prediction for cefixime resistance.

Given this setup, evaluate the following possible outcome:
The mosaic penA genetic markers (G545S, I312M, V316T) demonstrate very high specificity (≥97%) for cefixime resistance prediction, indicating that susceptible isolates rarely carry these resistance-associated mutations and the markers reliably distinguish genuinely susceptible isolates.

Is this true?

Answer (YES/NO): NO